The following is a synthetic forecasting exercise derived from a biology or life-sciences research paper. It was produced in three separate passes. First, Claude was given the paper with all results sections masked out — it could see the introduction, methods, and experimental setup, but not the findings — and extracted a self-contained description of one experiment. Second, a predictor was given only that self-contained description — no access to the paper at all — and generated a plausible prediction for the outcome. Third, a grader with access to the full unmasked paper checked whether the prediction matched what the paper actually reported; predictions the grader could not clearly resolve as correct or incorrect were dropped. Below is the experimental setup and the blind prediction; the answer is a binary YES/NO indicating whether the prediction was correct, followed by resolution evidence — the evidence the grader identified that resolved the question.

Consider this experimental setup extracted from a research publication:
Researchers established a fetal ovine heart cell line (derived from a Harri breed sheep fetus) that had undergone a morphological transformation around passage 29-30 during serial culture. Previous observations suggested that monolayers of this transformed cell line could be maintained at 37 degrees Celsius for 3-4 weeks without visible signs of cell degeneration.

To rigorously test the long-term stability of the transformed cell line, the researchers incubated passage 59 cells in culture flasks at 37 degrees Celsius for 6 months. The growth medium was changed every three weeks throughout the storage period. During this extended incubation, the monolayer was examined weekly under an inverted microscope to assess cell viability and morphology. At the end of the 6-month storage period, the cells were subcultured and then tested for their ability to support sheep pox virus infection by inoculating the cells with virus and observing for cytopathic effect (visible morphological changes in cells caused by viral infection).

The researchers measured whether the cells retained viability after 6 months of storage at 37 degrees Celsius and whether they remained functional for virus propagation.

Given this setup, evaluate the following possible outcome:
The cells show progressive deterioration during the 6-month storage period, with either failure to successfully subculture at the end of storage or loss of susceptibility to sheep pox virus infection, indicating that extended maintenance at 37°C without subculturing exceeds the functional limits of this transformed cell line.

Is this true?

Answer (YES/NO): NO